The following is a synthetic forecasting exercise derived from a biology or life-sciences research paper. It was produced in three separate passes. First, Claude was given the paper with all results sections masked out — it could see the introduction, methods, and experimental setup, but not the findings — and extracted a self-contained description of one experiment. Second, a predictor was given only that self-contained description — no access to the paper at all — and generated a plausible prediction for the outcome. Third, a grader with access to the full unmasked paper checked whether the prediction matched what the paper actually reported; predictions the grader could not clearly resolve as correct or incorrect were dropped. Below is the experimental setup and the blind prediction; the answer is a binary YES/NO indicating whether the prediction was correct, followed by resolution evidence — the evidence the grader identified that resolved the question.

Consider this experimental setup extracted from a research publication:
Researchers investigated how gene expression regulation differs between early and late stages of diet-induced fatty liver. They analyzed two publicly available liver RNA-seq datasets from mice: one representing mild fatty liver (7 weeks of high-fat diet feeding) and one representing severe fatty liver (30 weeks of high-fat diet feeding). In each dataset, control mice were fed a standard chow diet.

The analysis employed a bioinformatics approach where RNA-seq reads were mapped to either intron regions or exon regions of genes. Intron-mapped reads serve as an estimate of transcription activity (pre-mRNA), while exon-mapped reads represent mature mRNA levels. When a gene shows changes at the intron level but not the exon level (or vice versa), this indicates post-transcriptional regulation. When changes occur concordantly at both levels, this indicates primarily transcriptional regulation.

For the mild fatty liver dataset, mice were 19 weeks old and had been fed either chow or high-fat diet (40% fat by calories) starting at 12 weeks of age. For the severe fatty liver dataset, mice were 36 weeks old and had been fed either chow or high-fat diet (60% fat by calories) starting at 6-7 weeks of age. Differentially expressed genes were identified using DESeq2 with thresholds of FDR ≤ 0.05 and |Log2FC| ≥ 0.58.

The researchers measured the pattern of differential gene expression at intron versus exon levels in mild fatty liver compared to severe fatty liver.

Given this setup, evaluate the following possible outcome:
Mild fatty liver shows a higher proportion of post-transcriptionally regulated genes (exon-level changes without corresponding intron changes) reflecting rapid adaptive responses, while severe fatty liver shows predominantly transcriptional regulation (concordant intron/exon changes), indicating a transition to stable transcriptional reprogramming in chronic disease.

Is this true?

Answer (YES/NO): NO